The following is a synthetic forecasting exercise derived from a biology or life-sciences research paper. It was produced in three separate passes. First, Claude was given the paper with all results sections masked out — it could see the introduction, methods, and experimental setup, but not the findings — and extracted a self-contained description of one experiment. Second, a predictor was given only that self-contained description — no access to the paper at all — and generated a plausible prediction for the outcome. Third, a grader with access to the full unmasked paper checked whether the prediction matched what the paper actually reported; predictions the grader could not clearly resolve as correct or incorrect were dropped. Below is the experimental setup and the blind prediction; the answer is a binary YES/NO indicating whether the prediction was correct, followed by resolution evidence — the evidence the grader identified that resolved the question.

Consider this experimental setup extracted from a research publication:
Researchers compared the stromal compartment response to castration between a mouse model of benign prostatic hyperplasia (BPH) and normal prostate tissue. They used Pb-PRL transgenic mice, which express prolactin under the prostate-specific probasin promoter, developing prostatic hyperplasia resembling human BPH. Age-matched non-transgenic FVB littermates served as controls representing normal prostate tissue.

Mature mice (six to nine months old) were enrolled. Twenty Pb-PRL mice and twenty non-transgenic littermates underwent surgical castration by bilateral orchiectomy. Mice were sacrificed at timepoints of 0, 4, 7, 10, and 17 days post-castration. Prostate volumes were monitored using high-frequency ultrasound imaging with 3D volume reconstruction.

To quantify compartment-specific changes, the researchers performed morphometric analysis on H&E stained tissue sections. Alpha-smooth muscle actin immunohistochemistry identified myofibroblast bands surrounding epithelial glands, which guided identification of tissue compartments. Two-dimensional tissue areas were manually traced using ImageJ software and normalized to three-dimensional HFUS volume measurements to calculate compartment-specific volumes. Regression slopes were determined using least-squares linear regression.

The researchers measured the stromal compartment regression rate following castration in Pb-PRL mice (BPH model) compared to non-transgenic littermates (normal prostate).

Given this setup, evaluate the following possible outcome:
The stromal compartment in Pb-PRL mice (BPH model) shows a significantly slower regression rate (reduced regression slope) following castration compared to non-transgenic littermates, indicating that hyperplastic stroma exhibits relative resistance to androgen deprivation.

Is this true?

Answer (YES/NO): YES